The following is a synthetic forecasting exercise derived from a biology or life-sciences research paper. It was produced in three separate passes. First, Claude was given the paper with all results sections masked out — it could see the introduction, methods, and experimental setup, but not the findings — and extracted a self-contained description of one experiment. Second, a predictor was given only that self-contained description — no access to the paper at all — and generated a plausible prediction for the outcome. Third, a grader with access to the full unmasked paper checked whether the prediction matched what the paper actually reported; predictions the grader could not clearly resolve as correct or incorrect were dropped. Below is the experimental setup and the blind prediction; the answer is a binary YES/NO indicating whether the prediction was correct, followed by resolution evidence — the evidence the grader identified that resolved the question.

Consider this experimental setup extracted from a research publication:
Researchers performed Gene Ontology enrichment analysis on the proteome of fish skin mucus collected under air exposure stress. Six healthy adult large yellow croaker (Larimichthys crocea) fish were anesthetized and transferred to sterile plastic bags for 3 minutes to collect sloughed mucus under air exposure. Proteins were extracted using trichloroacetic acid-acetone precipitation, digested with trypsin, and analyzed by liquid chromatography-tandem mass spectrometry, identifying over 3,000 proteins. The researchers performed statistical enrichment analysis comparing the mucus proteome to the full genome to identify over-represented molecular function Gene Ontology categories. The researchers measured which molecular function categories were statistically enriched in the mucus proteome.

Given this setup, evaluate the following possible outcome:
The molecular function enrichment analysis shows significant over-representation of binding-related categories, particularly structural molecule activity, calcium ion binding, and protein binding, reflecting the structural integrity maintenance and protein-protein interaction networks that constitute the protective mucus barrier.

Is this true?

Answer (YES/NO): NO